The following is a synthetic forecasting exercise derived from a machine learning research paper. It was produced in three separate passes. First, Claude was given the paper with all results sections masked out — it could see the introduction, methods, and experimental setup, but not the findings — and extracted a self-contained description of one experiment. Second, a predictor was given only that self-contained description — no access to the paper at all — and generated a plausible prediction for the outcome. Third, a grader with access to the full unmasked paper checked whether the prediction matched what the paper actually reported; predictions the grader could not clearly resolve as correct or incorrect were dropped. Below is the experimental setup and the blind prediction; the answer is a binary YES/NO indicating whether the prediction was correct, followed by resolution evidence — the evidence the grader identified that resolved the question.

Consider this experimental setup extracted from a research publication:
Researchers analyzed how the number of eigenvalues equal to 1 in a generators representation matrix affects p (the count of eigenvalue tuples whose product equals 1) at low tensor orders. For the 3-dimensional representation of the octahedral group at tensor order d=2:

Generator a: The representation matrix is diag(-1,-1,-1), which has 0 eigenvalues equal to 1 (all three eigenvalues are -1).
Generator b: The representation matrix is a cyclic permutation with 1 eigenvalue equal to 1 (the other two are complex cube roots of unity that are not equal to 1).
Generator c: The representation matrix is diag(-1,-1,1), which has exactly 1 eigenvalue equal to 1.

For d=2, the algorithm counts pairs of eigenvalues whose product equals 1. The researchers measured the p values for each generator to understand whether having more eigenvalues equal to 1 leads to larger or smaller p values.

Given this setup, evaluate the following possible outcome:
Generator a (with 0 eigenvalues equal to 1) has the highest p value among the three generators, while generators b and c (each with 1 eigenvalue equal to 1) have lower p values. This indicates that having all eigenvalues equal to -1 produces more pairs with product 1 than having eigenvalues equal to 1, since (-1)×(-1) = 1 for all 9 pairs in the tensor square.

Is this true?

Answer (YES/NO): YES